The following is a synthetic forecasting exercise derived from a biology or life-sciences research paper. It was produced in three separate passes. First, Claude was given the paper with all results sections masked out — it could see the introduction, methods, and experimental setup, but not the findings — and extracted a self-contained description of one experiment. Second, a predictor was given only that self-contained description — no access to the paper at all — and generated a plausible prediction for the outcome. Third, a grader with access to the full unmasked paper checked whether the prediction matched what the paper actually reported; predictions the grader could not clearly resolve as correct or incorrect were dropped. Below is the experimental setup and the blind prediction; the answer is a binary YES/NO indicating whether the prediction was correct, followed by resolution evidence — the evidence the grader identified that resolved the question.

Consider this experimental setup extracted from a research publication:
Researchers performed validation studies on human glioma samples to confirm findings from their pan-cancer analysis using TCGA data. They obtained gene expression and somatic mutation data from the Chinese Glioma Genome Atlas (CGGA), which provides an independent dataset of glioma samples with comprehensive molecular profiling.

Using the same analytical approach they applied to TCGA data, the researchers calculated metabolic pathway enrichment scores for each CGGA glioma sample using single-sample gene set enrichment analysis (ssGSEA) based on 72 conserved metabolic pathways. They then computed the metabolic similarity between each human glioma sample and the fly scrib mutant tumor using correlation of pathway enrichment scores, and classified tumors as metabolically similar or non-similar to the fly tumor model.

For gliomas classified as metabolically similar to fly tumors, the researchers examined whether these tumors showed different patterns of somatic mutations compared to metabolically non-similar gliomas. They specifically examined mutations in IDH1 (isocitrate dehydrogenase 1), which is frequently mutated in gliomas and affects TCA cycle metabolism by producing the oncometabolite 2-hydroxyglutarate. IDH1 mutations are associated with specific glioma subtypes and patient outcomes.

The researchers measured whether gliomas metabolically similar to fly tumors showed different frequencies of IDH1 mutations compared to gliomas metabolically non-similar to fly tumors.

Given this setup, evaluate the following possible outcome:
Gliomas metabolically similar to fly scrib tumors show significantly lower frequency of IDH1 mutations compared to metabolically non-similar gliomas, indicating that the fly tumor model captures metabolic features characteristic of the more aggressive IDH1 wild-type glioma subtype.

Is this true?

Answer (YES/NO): NO